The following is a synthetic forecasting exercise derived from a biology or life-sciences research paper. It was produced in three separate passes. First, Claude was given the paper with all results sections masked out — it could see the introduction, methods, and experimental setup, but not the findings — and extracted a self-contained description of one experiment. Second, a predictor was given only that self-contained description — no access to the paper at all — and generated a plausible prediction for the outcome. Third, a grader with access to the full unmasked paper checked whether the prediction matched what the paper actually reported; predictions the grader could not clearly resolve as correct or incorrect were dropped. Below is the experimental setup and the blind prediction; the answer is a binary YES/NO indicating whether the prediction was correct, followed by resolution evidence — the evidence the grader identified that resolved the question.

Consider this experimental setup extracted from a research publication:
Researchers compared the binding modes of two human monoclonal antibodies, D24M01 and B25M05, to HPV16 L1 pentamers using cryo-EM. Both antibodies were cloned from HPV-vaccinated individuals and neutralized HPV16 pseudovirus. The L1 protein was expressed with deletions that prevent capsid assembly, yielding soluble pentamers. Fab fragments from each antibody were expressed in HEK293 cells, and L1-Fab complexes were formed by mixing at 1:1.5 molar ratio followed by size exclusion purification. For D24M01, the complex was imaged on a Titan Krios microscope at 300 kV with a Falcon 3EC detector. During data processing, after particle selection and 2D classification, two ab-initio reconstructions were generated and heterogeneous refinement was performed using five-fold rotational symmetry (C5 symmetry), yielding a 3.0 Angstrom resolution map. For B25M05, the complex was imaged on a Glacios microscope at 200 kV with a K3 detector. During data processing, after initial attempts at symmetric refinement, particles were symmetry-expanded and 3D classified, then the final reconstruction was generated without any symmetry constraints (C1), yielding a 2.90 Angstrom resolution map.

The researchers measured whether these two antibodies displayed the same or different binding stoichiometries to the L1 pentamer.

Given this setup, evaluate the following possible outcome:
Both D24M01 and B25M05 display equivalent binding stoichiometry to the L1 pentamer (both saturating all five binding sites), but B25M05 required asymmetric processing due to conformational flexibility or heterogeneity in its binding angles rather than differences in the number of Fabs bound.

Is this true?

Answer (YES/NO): NO